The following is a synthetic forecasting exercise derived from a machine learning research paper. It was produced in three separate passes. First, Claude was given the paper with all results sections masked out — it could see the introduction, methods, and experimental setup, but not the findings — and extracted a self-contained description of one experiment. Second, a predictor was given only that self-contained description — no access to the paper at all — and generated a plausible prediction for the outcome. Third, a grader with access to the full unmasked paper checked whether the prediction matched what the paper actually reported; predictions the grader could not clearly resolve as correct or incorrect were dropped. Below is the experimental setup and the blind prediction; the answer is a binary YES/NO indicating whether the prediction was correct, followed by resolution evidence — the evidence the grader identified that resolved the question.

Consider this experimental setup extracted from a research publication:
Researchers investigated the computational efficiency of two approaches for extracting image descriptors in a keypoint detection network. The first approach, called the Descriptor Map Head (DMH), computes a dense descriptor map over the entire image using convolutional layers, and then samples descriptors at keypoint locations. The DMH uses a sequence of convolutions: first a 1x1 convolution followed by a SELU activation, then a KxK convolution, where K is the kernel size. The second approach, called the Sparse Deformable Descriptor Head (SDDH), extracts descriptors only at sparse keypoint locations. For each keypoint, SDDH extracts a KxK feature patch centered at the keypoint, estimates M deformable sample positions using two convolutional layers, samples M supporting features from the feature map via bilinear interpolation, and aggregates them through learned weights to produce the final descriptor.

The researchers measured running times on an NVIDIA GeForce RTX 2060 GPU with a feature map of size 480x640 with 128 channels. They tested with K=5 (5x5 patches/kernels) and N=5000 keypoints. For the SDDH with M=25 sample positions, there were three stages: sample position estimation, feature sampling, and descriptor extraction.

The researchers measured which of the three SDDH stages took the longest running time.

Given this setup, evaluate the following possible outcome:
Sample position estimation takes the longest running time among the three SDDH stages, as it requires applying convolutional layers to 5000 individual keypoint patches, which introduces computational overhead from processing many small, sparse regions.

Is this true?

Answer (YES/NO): YES